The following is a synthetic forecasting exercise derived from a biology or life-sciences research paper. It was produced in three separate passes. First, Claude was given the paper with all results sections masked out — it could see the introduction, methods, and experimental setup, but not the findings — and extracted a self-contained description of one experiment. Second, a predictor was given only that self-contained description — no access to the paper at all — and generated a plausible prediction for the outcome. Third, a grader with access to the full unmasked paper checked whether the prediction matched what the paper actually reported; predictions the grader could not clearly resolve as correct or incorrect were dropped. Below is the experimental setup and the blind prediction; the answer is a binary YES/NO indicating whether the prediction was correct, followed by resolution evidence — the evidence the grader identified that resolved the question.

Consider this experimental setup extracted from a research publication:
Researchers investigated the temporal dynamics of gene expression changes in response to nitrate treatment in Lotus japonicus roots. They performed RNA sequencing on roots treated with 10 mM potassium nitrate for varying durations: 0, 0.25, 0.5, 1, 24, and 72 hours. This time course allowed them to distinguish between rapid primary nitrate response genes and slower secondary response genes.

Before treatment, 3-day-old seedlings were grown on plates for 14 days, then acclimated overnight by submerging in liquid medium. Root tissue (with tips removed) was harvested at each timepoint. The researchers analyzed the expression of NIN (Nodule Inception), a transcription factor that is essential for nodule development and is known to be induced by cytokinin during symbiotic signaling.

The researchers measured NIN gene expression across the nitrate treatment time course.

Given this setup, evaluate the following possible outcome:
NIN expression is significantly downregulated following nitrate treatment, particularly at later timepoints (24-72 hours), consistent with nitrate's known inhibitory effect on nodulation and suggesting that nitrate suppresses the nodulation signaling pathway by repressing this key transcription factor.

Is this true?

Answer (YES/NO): YES